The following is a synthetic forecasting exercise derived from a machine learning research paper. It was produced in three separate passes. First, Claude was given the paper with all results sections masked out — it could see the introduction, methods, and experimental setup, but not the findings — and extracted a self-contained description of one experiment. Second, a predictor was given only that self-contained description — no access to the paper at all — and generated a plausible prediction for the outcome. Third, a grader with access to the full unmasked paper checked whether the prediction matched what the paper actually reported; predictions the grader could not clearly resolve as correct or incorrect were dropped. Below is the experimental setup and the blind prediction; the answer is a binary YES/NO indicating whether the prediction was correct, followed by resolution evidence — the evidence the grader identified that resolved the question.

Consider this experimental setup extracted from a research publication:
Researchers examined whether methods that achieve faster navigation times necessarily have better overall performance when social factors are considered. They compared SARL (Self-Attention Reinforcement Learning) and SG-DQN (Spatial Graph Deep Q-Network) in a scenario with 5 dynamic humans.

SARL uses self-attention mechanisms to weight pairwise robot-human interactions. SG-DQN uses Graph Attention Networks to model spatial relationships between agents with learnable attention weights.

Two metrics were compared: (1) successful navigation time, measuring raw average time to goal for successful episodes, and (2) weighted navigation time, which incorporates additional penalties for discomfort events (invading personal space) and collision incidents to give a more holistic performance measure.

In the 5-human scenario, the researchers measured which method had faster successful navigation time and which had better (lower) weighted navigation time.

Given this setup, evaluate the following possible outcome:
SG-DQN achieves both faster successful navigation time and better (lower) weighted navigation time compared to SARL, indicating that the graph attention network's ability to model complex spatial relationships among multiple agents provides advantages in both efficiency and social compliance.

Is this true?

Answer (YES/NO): YES